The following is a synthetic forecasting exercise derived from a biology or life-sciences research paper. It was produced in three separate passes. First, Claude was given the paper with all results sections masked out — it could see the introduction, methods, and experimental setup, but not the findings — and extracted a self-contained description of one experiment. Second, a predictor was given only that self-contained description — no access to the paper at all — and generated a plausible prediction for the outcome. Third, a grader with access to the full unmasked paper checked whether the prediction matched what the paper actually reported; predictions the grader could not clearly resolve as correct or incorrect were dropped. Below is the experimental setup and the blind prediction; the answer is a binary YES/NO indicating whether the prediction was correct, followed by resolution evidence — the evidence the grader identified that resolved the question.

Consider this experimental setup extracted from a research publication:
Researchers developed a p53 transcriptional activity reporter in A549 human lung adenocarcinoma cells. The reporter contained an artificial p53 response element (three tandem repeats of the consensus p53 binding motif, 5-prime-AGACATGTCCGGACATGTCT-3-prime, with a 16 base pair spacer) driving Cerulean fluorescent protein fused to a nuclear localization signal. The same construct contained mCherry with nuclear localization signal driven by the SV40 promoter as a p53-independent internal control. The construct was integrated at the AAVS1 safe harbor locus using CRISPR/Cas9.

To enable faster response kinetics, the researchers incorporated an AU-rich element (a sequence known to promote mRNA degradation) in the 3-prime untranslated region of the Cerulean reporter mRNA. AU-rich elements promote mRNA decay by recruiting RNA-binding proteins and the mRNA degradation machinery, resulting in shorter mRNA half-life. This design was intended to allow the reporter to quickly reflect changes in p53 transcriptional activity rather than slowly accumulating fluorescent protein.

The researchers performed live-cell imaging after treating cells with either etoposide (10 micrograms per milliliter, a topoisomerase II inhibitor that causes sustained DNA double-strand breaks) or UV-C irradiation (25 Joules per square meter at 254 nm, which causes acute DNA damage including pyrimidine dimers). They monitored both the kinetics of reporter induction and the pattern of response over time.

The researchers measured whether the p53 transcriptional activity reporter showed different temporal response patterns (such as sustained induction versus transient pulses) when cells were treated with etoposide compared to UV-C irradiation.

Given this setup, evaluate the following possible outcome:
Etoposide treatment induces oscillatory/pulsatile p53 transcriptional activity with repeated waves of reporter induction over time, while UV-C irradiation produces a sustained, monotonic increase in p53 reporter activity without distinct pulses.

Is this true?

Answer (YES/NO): NO